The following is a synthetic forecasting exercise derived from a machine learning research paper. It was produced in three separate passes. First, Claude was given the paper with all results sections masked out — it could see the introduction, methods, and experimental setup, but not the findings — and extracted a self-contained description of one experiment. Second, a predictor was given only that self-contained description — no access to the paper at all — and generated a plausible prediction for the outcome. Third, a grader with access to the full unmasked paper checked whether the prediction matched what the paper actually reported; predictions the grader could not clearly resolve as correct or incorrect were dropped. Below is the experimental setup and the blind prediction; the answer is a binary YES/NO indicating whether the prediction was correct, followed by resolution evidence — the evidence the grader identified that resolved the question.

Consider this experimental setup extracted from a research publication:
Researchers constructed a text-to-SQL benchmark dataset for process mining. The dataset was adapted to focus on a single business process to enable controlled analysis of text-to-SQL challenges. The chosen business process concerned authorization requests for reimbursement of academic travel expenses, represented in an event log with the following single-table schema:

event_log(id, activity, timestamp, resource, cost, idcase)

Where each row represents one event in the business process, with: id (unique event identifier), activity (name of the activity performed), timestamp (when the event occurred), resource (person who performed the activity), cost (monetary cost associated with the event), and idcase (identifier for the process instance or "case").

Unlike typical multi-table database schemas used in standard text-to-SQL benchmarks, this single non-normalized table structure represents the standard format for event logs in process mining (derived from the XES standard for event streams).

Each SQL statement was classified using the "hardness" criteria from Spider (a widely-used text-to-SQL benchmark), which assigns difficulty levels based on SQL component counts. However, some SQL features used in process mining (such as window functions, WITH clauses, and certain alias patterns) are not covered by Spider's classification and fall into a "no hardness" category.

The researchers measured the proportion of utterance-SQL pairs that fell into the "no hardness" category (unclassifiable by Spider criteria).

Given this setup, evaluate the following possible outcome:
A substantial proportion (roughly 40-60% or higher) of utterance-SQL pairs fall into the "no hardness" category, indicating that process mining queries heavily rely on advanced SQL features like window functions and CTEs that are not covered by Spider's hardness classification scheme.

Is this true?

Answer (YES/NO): NO